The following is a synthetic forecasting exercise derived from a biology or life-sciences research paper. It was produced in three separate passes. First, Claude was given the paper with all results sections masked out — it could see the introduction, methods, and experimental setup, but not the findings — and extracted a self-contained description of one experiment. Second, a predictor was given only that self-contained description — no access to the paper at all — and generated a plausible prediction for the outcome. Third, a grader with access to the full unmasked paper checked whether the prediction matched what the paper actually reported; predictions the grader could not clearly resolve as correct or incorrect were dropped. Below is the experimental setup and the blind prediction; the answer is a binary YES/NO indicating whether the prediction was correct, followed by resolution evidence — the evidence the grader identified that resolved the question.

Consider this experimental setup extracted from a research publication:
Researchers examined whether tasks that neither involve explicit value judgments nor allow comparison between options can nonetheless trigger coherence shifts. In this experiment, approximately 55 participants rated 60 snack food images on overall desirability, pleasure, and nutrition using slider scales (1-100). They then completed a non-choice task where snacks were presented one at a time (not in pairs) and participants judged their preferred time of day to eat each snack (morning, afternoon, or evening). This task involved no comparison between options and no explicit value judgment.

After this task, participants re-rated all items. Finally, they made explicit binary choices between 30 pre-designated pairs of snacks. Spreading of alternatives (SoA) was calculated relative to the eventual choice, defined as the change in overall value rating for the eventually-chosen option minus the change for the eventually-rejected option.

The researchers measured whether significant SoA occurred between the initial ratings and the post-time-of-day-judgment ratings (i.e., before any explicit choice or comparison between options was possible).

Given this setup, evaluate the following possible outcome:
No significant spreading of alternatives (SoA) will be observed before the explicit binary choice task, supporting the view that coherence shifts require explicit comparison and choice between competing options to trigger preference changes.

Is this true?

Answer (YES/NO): NO